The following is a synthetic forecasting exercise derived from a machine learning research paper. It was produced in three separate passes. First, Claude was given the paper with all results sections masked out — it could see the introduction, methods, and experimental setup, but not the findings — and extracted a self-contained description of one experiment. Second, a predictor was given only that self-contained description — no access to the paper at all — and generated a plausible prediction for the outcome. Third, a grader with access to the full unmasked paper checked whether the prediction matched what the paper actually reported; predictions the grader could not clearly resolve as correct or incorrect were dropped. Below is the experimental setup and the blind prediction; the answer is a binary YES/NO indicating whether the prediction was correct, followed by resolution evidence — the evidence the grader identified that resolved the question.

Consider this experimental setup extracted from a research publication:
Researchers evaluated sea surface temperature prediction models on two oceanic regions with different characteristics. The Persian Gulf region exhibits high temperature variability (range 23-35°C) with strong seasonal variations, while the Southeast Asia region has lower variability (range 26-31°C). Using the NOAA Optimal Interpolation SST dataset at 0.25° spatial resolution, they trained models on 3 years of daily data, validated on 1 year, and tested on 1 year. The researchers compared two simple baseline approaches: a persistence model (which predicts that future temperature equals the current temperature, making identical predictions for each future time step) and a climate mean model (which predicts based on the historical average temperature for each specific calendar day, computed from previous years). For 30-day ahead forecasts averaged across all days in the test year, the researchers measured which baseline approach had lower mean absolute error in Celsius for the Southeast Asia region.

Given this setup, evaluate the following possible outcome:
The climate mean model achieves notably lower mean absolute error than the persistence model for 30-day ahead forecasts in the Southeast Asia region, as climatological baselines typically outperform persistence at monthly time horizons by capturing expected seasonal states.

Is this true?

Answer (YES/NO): NO